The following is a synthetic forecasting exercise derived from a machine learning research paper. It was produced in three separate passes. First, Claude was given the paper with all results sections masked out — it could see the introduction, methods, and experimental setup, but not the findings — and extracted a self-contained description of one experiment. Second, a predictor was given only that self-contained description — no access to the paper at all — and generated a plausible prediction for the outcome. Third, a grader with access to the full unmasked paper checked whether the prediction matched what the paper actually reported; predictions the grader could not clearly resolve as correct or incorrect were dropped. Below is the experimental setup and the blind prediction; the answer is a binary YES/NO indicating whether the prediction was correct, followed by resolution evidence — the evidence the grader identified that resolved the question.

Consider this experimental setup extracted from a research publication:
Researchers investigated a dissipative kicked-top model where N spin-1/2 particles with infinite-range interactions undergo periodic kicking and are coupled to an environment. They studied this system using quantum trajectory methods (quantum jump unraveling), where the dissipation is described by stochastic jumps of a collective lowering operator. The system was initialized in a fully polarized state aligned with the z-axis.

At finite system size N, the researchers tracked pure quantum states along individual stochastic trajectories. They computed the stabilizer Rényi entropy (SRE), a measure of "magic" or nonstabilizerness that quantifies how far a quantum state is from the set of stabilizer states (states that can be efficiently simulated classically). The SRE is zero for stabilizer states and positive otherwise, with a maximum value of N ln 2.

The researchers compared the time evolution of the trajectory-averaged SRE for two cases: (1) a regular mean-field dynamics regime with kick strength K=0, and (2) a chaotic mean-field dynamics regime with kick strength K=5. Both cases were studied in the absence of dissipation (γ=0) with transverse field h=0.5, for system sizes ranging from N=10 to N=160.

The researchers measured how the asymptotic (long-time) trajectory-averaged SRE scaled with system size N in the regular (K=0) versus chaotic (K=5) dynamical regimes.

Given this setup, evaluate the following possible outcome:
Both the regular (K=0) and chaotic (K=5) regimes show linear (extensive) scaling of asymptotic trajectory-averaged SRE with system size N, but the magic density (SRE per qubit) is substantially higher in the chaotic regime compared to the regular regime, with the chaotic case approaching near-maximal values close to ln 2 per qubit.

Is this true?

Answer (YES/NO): NO